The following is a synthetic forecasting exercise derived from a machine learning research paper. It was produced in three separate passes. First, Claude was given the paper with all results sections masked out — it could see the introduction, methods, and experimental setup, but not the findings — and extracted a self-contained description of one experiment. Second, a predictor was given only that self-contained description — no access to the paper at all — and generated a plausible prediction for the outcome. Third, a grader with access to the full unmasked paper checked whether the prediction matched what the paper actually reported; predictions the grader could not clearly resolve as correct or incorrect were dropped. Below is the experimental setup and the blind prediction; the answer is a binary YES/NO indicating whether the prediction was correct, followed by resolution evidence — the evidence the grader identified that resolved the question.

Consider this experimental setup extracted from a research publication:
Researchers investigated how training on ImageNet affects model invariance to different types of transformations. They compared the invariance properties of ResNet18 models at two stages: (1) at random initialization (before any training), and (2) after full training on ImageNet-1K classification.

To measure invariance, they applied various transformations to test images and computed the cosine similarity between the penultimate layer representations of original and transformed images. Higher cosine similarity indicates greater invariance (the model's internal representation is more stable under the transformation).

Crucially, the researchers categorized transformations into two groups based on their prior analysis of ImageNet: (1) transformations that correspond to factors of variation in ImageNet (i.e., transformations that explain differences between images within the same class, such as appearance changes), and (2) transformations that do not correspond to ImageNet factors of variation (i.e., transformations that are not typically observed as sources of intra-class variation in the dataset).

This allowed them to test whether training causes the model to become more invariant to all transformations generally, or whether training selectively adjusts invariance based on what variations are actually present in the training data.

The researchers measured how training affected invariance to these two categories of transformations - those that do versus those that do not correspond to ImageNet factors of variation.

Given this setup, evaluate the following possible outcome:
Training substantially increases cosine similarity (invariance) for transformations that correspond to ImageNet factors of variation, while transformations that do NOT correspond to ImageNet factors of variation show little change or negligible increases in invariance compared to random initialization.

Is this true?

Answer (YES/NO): NO